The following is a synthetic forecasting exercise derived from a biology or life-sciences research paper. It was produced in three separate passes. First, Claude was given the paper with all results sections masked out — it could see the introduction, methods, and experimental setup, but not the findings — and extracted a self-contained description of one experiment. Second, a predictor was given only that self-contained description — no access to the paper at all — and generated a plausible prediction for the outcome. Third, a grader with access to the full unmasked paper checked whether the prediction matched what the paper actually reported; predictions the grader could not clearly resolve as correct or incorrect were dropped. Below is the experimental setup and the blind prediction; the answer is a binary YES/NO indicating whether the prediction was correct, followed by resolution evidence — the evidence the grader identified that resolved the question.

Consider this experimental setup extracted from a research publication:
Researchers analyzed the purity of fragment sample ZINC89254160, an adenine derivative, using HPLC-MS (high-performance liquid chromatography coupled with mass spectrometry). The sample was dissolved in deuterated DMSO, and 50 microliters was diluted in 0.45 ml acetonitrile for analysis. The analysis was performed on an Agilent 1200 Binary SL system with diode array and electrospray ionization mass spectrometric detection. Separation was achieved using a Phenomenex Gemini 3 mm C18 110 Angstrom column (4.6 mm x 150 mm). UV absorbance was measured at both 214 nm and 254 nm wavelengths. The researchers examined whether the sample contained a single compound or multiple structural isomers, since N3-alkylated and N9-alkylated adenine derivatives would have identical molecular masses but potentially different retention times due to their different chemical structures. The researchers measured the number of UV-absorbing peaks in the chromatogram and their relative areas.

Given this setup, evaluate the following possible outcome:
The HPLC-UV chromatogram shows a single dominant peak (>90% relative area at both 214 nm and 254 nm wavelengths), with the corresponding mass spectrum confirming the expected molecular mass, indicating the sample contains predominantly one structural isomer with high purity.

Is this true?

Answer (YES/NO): NO